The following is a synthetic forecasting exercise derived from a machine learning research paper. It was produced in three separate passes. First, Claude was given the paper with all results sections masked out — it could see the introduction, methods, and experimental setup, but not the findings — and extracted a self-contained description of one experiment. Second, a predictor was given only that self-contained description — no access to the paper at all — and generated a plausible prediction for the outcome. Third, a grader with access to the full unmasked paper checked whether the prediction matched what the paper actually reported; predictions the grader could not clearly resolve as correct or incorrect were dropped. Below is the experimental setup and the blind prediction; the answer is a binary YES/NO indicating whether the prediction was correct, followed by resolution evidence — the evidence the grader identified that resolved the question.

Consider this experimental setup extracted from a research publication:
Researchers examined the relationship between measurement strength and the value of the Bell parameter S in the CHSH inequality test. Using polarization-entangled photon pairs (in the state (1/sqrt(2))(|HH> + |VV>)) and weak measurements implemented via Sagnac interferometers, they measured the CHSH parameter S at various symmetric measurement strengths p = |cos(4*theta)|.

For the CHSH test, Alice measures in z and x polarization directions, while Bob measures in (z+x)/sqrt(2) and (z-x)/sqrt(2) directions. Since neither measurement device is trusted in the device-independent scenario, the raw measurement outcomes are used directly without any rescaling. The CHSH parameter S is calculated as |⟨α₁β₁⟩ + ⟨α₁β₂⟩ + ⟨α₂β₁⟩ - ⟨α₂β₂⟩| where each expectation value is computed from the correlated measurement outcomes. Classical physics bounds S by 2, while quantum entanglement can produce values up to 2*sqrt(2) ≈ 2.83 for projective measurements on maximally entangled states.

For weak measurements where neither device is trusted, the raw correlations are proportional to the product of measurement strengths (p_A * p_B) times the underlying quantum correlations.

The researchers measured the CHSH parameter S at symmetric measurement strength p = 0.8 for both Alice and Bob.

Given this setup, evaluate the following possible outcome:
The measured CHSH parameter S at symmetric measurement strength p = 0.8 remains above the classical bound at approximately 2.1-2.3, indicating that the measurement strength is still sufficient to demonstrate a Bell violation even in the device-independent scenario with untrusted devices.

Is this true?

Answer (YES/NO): NO